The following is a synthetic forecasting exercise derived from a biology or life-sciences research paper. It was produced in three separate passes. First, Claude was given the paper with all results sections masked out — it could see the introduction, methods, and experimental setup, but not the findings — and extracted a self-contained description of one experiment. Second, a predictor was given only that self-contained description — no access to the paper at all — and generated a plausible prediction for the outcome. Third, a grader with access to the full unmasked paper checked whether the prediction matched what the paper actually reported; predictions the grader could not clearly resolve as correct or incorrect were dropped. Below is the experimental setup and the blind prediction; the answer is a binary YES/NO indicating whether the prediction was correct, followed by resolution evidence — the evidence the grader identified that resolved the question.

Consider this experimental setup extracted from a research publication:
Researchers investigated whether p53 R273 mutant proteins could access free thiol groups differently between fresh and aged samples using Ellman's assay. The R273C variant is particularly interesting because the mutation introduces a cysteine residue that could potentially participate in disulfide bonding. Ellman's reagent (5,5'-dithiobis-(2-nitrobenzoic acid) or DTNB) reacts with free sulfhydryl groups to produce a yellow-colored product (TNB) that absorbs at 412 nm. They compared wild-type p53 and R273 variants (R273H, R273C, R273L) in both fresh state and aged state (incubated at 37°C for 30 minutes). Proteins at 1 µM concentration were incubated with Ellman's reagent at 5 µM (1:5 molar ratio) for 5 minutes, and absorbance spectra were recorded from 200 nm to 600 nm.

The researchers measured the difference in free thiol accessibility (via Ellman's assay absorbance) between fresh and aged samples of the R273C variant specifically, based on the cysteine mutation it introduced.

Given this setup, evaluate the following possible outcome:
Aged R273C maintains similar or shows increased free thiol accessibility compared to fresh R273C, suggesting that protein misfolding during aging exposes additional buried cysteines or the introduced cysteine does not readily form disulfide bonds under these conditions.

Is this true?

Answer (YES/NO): NO